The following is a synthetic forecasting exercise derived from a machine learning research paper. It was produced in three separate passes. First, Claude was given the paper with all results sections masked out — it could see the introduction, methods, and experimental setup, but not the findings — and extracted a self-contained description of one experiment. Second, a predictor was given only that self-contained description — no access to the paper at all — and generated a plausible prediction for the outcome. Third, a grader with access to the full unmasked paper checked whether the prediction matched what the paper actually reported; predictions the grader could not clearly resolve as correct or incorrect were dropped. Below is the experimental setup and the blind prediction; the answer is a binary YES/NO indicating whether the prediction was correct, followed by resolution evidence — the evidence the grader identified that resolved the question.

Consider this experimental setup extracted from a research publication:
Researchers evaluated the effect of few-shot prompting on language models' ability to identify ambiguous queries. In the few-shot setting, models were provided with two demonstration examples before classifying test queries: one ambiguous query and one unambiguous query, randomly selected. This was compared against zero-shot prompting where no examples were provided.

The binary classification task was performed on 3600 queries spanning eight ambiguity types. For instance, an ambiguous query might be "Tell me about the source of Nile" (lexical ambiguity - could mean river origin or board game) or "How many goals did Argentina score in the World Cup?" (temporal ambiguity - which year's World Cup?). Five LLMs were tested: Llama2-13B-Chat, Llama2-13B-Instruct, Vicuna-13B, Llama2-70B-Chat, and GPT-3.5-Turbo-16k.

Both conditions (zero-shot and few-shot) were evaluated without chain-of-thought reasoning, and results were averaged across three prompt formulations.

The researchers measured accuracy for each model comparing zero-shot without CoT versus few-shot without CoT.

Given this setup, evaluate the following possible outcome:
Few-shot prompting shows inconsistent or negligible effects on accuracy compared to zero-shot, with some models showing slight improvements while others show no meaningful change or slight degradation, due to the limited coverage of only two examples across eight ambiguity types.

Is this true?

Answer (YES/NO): NO